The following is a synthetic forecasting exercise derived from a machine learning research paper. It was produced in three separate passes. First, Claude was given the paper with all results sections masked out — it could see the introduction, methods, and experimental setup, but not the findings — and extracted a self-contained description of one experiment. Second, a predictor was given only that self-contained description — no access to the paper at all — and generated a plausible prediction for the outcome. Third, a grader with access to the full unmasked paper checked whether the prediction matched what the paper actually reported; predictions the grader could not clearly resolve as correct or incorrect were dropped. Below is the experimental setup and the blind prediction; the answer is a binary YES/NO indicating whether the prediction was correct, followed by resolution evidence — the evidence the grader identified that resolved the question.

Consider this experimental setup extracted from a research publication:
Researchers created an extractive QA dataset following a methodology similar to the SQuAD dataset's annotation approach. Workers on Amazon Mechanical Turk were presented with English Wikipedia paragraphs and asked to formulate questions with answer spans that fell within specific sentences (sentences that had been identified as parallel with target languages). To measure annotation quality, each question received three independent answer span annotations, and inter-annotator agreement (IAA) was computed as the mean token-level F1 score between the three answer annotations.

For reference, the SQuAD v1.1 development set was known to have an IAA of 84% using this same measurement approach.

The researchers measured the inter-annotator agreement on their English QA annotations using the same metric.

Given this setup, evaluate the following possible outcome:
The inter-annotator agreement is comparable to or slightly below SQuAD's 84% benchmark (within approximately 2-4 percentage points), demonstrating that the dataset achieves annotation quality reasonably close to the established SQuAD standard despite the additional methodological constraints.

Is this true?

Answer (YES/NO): YES